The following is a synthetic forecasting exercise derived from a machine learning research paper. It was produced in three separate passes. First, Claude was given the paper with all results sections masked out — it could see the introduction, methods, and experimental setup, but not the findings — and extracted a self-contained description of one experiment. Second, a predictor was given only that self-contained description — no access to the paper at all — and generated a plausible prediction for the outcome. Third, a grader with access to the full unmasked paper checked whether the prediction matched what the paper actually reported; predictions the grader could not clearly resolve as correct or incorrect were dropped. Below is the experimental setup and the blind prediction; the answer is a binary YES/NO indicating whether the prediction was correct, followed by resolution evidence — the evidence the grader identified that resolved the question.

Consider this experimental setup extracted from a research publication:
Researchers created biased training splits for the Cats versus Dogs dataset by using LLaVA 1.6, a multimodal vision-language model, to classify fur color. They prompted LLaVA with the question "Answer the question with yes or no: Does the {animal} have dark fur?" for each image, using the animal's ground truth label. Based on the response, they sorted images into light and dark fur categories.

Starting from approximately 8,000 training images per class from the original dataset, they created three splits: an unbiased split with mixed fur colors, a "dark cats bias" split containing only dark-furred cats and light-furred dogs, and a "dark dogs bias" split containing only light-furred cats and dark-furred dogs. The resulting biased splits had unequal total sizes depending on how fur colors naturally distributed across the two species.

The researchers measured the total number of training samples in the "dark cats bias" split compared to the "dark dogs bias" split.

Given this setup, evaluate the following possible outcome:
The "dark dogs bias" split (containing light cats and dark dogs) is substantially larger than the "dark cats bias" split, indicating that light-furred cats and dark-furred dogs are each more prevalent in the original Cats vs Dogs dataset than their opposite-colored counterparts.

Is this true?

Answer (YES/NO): NO